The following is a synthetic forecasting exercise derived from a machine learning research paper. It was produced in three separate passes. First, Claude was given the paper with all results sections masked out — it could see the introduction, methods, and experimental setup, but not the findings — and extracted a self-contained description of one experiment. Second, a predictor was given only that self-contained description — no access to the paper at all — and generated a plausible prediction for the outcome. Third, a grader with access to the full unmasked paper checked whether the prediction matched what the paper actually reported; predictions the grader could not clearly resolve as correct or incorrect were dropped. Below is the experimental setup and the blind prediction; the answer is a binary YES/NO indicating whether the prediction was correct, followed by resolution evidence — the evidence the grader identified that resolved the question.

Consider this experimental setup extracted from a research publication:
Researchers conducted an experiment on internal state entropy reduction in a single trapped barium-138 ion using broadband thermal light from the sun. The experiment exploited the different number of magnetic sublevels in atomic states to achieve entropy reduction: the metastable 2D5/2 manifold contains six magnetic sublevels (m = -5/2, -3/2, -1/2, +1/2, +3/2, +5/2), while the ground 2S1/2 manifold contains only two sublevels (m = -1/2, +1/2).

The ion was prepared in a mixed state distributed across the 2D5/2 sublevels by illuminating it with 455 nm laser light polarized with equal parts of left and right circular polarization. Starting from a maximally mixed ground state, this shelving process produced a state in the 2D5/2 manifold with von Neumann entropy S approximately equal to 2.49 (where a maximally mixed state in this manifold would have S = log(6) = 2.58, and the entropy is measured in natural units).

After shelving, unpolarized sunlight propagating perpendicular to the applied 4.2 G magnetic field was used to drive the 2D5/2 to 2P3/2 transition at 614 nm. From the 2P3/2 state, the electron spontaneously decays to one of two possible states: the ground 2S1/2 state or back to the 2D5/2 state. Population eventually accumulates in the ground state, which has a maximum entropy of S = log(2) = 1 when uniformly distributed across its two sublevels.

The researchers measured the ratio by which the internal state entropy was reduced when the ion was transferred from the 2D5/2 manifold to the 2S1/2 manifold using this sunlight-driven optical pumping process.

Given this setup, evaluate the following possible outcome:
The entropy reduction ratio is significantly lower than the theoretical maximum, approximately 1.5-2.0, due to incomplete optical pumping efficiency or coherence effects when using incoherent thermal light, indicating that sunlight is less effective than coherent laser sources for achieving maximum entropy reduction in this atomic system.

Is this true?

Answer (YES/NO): NO